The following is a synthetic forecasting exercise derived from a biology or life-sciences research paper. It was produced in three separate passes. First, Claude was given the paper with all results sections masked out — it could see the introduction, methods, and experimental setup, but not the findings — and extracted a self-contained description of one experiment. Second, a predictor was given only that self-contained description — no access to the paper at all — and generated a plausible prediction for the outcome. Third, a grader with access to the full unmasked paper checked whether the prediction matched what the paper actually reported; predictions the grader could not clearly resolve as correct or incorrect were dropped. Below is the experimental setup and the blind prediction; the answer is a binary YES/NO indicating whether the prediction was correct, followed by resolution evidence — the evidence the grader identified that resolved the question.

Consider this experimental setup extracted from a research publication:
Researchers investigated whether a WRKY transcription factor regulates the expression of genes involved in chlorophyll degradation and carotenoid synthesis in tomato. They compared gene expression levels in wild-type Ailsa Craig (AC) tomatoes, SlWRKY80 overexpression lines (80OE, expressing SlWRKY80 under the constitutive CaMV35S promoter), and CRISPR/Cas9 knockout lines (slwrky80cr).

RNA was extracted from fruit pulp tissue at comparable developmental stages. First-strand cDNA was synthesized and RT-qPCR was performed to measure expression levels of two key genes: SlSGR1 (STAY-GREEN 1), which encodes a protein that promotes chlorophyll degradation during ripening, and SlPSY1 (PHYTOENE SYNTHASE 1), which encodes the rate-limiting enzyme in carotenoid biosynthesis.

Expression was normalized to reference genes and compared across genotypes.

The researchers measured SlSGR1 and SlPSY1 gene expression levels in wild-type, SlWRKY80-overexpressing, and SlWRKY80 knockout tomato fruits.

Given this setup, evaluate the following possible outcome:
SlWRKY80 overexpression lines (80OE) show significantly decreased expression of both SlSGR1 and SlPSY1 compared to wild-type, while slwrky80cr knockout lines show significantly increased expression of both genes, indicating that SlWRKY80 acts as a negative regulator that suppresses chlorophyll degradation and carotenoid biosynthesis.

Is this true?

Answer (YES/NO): NO